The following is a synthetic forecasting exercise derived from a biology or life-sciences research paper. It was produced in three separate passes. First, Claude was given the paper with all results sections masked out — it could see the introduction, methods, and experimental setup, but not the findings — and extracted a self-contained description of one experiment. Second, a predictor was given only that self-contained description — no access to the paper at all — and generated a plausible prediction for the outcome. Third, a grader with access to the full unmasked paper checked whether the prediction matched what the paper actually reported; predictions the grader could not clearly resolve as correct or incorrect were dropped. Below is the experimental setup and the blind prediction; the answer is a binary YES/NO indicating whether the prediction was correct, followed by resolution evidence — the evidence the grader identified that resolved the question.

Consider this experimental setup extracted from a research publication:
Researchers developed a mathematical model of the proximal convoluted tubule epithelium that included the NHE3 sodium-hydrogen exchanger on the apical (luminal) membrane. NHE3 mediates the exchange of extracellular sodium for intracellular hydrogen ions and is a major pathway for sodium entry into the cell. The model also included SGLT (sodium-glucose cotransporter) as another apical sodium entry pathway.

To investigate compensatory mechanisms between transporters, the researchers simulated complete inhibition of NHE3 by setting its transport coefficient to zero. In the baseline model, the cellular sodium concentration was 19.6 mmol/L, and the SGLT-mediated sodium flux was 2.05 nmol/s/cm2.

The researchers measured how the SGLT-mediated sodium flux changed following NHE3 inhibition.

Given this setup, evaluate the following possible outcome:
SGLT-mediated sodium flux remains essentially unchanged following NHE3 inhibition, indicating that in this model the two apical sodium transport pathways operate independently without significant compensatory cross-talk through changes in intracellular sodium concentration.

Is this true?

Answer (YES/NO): NO